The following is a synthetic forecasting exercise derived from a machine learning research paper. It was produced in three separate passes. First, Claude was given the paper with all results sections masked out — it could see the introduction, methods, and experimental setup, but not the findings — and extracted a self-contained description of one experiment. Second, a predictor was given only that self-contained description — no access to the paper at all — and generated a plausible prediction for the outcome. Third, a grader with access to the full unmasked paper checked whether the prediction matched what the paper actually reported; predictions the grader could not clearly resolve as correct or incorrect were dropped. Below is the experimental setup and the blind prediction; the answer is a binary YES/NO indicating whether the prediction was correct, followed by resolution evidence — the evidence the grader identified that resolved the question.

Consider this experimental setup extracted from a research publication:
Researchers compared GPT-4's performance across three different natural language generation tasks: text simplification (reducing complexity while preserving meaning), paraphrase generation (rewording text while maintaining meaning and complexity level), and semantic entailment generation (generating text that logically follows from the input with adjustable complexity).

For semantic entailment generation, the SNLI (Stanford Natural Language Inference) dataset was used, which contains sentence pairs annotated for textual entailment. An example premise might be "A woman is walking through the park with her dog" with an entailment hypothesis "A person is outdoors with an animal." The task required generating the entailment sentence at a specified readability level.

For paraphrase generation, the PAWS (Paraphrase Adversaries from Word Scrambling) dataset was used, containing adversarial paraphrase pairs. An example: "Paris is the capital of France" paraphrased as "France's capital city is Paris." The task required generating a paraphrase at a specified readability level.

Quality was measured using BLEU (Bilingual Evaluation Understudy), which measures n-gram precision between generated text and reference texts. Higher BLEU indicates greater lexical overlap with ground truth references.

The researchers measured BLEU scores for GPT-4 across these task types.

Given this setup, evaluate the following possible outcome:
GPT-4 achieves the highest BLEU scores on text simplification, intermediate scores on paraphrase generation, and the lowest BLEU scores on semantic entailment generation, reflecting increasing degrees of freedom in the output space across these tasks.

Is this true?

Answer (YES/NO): NO